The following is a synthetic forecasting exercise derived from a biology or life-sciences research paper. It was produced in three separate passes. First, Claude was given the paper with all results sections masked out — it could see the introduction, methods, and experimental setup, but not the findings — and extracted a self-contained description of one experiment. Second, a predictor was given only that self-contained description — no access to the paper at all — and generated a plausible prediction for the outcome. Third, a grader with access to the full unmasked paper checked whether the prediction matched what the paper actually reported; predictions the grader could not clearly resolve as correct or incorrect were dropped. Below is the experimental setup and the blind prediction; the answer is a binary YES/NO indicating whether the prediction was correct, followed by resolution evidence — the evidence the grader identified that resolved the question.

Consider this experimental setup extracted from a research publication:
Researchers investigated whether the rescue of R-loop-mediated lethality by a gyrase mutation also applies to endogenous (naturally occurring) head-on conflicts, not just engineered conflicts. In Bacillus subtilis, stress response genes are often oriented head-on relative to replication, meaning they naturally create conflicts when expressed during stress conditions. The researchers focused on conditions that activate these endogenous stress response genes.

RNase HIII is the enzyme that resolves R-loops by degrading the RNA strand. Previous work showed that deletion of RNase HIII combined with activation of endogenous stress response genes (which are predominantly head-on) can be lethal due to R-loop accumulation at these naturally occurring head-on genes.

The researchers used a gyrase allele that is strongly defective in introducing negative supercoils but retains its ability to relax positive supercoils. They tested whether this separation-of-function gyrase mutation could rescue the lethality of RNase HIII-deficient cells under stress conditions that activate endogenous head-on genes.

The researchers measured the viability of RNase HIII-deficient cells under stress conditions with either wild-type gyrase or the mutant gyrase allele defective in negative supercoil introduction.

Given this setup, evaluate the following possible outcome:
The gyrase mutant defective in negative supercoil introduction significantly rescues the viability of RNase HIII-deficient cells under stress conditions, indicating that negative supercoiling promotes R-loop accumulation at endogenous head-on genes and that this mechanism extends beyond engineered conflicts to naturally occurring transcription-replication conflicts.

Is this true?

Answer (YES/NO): YES